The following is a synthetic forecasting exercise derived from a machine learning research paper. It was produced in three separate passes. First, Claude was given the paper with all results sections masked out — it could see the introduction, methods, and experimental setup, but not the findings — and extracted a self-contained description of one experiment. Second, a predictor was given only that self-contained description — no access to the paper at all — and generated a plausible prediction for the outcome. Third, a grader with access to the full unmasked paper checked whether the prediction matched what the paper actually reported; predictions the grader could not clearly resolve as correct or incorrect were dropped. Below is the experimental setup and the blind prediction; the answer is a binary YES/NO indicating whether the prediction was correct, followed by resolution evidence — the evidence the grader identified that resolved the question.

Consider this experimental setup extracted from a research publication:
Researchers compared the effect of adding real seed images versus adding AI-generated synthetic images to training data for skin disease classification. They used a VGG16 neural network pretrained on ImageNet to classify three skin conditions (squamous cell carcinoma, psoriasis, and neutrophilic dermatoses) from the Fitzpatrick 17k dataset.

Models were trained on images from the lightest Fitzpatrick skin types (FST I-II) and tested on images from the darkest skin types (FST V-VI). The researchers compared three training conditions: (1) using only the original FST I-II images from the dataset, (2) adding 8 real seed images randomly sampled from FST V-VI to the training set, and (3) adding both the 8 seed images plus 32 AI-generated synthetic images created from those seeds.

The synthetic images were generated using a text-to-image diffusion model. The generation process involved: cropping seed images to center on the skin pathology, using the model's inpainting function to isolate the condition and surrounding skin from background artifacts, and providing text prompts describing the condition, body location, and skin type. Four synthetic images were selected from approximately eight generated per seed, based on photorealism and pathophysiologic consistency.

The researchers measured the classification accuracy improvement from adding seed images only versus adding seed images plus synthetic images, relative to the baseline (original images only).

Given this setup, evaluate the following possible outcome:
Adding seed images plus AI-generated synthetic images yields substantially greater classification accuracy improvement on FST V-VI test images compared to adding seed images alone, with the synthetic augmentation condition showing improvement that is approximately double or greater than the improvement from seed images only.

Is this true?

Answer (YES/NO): NO